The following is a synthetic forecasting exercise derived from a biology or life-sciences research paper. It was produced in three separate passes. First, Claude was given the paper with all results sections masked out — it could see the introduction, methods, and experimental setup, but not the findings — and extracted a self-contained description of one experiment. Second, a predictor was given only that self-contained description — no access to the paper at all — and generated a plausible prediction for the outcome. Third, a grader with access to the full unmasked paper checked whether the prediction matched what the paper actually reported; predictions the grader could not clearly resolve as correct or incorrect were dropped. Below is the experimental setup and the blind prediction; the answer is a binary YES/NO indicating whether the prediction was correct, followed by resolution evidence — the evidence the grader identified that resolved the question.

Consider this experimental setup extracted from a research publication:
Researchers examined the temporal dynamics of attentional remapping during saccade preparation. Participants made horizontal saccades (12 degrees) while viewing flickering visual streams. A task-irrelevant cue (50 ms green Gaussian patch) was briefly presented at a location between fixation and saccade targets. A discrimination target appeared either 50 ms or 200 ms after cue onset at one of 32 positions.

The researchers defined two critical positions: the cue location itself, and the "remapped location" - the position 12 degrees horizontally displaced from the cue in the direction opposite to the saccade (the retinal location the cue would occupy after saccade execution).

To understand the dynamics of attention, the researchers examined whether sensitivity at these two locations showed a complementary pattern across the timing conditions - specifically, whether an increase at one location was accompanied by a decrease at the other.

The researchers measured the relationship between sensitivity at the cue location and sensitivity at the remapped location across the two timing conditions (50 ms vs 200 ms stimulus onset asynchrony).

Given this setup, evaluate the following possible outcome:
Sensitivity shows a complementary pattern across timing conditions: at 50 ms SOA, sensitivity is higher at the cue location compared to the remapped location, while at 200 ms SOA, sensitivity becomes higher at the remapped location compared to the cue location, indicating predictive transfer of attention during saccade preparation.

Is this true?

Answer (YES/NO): NO